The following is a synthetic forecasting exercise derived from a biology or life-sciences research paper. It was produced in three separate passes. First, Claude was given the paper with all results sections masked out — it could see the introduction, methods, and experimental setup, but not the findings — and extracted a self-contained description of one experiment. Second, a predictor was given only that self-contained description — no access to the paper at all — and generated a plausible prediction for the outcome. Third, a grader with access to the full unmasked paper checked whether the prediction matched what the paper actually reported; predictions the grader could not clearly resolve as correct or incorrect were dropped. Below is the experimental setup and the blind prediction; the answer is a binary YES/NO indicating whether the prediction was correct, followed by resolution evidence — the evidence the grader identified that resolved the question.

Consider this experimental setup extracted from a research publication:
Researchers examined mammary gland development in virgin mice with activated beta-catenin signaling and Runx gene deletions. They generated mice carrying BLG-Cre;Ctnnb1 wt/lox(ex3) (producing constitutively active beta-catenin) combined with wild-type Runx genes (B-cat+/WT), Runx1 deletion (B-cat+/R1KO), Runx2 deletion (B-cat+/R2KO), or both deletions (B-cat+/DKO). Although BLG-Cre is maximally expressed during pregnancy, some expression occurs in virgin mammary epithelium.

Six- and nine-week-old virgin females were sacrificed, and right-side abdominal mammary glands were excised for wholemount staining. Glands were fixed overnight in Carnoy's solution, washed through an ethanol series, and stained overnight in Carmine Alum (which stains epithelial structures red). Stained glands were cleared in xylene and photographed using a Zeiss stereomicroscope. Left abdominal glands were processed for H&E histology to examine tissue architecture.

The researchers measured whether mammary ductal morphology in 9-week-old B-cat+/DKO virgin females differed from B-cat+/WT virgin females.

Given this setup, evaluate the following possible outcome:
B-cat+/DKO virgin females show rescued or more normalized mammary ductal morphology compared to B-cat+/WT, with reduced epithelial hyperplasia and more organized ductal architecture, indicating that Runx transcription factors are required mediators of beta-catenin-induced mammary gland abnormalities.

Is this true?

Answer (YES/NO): NO